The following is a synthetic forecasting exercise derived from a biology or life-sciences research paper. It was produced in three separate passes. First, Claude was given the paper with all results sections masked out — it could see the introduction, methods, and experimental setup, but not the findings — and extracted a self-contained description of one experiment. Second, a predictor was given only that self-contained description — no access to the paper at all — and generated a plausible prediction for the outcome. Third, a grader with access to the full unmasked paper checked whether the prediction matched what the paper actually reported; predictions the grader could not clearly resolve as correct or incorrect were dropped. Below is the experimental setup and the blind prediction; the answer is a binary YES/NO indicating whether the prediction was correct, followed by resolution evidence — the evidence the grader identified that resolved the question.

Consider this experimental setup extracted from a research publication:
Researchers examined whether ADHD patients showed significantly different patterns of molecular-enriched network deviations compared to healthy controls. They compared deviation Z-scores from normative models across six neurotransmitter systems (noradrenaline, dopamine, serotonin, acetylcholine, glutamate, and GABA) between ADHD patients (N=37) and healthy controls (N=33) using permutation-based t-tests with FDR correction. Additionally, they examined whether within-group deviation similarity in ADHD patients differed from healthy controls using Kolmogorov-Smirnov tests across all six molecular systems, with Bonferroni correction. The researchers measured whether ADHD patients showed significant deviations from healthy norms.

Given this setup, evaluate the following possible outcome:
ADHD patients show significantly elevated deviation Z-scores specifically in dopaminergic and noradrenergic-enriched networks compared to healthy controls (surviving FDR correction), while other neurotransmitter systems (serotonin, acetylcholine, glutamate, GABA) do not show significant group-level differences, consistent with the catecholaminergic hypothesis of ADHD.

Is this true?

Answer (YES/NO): NO